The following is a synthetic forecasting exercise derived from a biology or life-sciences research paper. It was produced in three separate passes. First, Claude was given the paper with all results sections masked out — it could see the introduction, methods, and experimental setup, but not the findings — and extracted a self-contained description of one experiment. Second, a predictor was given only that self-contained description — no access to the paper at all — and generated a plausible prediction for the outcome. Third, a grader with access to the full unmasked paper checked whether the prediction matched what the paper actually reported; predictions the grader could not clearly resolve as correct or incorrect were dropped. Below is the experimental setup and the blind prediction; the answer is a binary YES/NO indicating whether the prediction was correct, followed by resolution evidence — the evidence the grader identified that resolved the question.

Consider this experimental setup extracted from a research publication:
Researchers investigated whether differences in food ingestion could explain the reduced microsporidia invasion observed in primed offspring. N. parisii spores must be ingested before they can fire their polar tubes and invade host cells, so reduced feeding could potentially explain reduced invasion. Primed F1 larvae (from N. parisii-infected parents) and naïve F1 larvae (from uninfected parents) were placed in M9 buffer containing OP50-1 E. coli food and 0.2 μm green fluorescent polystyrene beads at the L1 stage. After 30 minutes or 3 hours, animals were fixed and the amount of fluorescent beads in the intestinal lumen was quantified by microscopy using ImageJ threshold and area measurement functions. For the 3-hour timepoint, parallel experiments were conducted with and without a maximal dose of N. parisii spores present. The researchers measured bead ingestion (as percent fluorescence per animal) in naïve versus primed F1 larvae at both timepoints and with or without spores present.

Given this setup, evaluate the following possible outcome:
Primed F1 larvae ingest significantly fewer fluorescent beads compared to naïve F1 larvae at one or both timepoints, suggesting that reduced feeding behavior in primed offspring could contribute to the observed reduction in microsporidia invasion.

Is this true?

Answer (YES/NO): NO